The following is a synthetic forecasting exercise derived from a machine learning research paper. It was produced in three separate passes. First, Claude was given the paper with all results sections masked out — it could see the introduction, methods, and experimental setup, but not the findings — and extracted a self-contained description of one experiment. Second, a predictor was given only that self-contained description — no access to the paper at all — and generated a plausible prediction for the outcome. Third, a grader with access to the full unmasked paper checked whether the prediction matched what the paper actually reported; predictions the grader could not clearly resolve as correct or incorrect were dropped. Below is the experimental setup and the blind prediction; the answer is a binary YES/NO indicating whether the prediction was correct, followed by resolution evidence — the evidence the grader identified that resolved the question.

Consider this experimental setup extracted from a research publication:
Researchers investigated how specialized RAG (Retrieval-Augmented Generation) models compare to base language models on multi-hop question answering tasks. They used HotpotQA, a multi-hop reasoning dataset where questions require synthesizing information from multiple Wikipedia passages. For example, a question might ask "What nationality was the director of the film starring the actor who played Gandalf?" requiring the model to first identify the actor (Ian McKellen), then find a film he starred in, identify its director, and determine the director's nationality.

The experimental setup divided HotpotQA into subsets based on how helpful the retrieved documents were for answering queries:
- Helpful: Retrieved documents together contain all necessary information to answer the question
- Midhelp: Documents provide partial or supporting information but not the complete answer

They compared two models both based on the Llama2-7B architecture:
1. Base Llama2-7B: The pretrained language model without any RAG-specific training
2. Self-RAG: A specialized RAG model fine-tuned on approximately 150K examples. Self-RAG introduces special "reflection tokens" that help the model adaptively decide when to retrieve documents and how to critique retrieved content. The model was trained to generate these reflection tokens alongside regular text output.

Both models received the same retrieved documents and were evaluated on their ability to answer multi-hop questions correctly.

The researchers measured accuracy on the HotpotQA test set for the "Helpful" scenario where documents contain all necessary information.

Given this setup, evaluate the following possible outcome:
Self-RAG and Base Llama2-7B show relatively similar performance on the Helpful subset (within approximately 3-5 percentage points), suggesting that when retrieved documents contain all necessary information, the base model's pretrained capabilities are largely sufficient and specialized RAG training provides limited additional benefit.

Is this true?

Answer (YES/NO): NO